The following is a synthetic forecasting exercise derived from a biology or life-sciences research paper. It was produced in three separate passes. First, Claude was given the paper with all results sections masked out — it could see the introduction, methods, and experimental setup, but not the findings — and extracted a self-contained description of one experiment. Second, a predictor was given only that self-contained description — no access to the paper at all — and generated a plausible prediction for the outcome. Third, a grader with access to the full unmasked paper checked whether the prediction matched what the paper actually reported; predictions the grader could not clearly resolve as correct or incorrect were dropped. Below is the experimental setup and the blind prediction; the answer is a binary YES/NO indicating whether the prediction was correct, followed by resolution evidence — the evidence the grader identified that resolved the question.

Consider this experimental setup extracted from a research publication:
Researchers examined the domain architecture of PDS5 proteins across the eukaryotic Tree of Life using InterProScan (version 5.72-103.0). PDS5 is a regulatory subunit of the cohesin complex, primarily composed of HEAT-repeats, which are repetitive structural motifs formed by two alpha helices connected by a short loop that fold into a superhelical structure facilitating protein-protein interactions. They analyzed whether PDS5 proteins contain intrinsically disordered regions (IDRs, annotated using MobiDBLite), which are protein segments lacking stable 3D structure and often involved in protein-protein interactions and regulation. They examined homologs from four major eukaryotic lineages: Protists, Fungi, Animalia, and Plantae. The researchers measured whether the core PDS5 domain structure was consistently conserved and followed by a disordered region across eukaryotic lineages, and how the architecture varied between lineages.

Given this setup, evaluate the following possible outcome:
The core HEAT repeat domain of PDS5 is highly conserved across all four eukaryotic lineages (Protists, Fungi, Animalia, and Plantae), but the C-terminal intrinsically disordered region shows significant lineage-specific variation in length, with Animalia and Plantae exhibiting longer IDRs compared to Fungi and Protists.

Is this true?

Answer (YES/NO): NO